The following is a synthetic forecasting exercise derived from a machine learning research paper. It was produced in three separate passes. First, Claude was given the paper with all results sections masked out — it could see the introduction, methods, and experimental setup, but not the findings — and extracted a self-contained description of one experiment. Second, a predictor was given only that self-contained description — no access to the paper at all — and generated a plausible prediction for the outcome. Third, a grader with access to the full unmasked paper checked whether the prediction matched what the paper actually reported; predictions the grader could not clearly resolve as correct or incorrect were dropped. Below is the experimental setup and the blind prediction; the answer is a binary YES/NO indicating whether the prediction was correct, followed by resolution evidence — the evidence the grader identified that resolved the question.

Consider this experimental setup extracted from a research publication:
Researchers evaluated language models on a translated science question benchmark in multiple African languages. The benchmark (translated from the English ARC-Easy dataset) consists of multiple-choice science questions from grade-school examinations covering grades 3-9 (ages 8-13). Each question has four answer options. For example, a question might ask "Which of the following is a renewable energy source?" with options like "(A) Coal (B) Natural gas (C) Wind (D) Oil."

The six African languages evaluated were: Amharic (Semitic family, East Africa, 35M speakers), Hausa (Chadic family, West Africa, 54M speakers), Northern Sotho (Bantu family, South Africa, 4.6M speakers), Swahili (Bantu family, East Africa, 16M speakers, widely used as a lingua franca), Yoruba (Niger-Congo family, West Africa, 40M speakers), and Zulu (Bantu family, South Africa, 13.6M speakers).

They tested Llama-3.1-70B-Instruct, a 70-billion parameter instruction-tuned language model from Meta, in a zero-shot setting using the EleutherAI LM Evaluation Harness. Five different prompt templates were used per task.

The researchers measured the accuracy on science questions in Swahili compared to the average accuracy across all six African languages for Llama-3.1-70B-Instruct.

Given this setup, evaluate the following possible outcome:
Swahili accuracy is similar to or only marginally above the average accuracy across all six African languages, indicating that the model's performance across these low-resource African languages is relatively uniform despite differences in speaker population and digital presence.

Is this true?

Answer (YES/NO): NO